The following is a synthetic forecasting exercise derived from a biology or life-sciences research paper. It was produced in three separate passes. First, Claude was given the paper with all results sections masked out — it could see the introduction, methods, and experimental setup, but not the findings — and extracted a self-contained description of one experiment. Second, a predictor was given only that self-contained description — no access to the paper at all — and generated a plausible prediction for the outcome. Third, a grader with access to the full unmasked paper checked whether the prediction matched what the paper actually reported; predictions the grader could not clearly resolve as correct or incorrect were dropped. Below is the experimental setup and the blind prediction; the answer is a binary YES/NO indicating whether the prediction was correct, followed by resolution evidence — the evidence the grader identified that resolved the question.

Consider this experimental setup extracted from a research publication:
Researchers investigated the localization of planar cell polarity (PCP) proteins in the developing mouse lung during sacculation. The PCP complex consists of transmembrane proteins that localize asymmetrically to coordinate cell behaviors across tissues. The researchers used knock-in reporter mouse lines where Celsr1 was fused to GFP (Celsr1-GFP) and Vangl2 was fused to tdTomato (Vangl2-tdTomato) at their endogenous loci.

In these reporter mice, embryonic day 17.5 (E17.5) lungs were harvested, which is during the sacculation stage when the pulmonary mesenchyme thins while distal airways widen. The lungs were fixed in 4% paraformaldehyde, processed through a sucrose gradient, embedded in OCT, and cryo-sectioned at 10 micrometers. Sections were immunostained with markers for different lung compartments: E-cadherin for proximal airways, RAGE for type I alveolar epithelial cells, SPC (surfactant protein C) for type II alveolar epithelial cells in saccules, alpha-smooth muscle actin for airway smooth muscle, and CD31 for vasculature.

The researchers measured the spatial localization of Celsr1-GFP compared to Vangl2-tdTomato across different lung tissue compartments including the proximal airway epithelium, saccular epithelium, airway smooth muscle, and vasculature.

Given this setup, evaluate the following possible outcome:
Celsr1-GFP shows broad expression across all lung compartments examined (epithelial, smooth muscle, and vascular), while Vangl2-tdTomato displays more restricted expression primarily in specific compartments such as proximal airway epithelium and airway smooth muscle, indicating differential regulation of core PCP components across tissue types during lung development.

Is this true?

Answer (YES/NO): NO